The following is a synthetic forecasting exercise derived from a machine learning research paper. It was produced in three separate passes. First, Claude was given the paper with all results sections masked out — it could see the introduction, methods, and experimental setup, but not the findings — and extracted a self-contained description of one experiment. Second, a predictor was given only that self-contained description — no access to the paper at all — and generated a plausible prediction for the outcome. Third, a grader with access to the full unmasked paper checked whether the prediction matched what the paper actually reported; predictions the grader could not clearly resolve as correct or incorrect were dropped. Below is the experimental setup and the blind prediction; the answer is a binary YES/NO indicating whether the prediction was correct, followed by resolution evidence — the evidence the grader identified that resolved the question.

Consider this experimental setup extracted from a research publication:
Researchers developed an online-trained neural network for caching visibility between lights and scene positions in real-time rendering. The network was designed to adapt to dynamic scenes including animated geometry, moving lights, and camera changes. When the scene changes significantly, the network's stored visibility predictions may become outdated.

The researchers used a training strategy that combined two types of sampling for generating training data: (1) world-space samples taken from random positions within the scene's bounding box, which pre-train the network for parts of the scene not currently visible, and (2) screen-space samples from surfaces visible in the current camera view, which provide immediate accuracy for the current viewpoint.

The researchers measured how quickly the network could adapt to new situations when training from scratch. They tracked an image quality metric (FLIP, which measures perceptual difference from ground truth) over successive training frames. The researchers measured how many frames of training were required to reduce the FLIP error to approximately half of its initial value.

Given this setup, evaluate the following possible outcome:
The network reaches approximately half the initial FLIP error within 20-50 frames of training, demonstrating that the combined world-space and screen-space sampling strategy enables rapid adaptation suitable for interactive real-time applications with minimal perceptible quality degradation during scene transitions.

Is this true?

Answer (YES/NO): NO